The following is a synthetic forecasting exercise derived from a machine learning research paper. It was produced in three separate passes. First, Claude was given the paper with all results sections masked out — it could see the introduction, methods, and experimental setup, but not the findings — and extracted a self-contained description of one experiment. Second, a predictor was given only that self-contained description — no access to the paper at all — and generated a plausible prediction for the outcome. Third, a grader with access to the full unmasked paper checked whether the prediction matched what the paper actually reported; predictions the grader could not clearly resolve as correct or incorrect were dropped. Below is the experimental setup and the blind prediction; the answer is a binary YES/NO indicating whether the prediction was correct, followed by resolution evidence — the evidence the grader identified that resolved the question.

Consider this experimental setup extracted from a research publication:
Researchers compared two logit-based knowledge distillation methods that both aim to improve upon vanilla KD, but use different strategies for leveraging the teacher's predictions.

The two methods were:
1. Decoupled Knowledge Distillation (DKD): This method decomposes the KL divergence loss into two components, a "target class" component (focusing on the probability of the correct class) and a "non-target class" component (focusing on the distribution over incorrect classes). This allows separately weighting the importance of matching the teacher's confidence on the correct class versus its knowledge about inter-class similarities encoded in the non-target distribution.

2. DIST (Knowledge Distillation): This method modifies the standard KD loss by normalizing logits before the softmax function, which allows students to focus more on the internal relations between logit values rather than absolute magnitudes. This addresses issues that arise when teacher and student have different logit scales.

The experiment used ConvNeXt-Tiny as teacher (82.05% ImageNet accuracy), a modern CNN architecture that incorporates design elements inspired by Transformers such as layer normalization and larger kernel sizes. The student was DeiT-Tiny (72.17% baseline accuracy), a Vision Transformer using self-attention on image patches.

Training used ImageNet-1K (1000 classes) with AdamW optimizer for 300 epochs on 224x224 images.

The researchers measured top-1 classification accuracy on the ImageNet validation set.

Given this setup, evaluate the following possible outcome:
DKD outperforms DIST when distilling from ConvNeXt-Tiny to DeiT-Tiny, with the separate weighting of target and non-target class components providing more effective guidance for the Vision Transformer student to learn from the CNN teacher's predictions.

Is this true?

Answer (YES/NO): NO